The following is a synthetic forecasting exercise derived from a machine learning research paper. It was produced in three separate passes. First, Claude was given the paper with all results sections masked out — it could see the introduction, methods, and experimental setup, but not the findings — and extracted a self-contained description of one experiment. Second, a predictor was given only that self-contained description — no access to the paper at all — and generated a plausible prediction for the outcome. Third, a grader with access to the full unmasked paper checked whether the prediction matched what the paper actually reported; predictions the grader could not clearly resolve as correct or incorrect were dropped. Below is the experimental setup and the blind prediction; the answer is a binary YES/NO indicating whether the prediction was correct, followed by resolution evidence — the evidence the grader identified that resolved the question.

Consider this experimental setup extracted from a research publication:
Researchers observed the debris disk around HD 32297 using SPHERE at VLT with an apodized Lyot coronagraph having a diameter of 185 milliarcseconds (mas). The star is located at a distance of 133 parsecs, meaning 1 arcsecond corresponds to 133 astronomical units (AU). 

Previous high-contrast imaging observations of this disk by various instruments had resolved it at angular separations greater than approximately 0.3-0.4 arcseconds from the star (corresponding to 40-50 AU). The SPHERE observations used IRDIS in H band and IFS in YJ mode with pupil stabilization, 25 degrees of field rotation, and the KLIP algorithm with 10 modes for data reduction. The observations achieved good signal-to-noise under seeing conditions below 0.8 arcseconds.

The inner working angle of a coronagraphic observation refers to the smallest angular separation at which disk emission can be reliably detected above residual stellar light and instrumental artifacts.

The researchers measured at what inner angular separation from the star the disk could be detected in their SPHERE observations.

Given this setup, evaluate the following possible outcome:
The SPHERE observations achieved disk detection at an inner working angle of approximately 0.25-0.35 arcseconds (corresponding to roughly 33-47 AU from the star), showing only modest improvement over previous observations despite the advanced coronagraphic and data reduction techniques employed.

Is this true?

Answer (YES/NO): NO